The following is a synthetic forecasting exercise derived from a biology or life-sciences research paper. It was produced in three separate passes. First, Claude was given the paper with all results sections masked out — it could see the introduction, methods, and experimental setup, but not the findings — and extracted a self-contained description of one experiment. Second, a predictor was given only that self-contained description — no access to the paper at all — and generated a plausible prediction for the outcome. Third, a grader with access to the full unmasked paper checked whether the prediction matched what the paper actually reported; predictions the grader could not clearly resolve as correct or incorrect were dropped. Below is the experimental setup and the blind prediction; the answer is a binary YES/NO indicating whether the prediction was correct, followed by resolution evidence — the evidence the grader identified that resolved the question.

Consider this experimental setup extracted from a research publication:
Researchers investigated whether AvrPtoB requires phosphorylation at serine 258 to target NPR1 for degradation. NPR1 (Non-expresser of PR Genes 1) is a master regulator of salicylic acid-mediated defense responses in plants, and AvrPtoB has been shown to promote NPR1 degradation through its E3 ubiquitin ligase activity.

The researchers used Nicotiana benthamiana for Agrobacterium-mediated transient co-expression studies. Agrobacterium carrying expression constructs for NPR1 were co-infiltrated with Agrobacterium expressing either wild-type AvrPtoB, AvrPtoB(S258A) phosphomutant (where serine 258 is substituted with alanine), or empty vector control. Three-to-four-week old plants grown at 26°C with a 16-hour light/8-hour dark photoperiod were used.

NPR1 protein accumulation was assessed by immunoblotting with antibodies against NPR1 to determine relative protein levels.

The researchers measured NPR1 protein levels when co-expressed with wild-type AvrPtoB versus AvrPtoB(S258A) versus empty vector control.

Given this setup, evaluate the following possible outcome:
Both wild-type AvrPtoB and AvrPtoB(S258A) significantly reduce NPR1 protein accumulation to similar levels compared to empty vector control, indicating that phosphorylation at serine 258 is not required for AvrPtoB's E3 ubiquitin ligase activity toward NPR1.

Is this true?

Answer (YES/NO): YES